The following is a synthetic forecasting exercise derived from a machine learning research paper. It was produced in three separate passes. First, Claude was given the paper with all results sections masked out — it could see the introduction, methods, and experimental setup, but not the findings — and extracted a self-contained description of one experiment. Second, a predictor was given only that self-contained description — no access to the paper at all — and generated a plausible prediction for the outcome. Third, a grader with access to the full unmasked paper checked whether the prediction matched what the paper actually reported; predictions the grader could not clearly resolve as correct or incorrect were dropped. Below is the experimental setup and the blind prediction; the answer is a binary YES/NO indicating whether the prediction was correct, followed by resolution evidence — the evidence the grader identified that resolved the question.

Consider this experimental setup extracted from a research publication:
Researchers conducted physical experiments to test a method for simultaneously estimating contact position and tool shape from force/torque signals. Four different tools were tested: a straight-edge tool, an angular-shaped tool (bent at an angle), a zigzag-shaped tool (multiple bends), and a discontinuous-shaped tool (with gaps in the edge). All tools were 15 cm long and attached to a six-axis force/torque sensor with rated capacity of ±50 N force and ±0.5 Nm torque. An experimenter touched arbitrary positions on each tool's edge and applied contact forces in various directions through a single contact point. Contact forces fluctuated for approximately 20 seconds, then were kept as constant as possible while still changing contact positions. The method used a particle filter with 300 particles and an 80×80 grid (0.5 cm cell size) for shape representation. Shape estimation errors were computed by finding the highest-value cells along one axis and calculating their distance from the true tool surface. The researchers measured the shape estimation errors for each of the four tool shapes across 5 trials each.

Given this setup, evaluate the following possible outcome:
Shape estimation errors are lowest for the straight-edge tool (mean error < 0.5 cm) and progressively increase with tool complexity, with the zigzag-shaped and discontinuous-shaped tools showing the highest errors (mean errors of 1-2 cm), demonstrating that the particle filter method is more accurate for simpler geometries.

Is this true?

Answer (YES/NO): NO